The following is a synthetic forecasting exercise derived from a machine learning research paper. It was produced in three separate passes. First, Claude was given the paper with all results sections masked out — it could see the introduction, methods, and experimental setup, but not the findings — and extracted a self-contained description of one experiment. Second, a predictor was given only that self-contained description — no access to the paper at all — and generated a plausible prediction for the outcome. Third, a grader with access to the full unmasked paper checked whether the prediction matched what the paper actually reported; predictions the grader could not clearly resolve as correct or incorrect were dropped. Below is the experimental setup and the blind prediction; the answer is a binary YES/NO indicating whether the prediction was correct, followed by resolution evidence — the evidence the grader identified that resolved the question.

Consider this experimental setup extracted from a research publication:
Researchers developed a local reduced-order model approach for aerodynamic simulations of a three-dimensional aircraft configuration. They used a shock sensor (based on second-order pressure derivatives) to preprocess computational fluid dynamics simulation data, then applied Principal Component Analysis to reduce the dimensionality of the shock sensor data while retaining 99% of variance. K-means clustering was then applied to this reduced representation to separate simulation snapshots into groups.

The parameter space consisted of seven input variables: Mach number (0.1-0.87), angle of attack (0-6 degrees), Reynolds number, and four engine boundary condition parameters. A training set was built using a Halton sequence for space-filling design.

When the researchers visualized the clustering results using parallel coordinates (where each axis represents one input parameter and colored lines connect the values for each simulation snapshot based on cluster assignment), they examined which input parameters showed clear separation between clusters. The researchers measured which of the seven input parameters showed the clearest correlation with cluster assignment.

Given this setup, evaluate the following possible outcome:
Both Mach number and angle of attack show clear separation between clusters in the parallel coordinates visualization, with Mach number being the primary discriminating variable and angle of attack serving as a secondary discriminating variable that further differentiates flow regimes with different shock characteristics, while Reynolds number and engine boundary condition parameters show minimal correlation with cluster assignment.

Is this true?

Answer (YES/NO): YES